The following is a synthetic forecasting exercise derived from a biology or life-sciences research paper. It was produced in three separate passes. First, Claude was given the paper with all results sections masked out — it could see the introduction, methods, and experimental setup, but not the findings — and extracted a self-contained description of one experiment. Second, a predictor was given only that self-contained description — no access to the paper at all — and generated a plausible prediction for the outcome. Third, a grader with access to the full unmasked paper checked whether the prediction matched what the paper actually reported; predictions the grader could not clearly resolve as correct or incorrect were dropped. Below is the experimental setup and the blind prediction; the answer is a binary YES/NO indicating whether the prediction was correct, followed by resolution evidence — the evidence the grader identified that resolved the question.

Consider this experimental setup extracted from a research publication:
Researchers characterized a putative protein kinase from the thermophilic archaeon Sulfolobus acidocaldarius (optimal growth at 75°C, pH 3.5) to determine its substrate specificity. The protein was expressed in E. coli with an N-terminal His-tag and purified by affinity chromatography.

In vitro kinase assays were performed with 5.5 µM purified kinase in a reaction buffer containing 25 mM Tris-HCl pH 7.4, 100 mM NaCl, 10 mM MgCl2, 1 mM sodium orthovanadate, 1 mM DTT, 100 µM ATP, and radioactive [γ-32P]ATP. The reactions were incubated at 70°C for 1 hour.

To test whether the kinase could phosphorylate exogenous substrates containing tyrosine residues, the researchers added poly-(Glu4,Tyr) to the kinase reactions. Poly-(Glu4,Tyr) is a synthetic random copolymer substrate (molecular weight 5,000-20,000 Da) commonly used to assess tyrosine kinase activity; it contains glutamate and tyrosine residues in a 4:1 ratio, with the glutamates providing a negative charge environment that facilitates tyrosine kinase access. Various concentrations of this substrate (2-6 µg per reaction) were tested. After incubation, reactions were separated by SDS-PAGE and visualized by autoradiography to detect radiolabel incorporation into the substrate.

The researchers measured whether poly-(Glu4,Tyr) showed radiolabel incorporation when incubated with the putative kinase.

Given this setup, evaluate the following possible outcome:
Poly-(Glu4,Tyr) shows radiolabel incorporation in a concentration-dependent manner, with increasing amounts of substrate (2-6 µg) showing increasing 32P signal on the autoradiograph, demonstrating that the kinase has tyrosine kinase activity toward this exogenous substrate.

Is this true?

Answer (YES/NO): YES